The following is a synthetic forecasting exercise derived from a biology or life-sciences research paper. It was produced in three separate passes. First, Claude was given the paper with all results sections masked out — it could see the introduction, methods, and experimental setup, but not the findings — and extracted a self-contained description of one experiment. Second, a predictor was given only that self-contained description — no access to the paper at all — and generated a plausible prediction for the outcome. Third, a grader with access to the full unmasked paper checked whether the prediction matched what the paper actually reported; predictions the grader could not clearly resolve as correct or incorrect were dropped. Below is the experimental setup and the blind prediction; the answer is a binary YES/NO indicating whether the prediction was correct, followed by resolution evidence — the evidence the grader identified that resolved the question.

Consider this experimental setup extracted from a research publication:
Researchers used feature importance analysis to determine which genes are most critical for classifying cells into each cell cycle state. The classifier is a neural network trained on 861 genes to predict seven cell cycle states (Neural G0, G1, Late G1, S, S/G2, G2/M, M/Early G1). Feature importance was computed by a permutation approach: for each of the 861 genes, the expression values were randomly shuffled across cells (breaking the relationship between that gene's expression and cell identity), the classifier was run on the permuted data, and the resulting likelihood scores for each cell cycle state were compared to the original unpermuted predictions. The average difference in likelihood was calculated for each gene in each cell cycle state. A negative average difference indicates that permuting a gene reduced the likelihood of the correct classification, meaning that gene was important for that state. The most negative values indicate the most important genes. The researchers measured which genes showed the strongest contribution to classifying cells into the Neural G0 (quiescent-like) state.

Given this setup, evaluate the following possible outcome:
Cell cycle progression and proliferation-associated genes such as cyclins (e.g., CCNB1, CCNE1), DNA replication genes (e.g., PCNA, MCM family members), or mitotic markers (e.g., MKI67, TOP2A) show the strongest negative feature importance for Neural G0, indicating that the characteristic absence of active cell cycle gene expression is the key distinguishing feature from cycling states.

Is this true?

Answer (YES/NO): NO